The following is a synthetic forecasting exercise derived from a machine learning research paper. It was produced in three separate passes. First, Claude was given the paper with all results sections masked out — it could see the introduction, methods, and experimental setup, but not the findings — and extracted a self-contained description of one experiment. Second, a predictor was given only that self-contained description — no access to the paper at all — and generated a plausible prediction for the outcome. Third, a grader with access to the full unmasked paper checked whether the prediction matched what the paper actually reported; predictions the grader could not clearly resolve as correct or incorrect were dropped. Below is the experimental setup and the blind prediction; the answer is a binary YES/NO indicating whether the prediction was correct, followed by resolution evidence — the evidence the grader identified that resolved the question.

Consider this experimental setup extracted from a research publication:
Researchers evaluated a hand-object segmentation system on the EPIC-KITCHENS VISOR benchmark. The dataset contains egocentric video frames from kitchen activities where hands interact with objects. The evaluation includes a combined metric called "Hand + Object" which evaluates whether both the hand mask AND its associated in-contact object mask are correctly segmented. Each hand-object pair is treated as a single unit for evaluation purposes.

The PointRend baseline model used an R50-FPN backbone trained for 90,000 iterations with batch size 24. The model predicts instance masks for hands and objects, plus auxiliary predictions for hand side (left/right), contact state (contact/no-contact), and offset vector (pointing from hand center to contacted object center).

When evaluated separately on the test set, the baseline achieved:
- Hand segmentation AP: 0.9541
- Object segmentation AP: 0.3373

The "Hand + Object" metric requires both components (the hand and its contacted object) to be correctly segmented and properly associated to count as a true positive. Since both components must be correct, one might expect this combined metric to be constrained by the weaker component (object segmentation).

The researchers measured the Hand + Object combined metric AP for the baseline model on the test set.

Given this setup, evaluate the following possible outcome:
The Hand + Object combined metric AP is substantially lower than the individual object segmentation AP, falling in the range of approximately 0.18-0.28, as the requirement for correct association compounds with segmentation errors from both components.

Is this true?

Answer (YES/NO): NO